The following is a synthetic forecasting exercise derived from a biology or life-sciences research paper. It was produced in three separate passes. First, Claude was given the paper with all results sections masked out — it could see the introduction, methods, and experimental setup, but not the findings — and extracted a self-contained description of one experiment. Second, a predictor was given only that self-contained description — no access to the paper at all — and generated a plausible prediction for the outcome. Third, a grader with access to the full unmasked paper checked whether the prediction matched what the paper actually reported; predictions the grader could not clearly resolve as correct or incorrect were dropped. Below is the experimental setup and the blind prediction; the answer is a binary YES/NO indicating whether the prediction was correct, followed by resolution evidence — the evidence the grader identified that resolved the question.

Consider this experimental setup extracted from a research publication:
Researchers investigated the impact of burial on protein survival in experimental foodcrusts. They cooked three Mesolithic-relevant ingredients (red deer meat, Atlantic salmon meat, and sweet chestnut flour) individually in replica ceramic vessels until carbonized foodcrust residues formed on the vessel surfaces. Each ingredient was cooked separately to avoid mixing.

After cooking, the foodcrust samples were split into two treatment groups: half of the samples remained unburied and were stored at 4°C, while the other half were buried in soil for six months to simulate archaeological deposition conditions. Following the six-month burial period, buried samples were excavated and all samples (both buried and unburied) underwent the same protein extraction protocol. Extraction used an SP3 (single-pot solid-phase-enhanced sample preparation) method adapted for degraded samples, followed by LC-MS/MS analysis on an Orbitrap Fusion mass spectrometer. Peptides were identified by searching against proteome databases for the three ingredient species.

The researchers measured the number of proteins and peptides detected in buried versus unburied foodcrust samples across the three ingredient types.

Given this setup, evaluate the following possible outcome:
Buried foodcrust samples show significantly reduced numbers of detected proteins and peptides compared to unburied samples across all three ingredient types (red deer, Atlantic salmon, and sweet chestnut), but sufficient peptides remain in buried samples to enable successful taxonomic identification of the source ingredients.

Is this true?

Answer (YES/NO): NO